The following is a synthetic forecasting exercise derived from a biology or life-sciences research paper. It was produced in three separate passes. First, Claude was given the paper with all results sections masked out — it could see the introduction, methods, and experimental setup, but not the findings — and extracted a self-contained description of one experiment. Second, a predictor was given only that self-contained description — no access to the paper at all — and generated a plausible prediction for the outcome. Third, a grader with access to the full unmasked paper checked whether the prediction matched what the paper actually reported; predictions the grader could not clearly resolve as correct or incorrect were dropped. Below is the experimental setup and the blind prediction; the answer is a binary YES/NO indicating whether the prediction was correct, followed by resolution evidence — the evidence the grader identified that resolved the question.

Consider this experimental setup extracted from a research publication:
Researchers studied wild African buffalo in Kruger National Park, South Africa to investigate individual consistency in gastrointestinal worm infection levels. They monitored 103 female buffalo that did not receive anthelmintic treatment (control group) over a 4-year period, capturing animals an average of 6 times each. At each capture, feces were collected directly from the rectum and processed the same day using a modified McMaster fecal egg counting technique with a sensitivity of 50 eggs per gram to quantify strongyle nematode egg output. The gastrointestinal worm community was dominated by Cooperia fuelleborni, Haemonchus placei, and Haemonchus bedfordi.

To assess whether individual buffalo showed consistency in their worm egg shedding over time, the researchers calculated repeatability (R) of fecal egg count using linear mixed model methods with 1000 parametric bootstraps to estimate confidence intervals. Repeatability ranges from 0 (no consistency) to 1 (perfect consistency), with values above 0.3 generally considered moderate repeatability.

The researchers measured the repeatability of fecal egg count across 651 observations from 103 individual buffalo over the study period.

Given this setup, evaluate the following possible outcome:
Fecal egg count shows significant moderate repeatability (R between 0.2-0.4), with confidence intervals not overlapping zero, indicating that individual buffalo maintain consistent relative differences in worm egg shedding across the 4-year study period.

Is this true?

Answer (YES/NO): NO